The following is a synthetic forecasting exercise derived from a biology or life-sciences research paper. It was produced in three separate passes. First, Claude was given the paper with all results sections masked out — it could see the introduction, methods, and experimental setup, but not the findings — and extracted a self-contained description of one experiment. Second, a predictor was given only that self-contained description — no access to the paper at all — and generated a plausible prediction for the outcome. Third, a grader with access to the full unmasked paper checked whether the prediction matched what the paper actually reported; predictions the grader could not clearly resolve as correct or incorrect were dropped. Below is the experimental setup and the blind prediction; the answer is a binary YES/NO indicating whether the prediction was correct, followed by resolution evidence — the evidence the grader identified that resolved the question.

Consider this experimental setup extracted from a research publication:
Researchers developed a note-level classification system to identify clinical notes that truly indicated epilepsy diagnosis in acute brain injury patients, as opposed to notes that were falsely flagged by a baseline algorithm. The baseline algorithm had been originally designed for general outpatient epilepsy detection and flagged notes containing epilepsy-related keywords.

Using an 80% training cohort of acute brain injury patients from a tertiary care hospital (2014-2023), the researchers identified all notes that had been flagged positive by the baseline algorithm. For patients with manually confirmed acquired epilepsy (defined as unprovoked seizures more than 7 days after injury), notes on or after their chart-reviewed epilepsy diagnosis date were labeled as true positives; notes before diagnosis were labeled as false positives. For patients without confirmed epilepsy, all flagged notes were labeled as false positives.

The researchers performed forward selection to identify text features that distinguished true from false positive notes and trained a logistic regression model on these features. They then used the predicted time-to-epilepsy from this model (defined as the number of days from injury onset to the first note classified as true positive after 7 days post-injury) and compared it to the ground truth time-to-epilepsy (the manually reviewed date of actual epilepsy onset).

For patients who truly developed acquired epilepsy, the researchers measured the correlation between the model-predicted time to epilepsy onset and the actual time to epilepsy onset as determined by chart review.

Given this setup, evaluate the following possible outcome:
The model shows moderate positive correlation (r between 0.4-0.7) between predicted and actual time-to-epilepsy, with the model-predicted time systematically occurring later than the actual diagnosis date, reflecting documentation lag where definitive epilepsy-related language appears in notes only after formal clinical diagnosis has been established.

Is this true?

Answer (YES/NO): NO